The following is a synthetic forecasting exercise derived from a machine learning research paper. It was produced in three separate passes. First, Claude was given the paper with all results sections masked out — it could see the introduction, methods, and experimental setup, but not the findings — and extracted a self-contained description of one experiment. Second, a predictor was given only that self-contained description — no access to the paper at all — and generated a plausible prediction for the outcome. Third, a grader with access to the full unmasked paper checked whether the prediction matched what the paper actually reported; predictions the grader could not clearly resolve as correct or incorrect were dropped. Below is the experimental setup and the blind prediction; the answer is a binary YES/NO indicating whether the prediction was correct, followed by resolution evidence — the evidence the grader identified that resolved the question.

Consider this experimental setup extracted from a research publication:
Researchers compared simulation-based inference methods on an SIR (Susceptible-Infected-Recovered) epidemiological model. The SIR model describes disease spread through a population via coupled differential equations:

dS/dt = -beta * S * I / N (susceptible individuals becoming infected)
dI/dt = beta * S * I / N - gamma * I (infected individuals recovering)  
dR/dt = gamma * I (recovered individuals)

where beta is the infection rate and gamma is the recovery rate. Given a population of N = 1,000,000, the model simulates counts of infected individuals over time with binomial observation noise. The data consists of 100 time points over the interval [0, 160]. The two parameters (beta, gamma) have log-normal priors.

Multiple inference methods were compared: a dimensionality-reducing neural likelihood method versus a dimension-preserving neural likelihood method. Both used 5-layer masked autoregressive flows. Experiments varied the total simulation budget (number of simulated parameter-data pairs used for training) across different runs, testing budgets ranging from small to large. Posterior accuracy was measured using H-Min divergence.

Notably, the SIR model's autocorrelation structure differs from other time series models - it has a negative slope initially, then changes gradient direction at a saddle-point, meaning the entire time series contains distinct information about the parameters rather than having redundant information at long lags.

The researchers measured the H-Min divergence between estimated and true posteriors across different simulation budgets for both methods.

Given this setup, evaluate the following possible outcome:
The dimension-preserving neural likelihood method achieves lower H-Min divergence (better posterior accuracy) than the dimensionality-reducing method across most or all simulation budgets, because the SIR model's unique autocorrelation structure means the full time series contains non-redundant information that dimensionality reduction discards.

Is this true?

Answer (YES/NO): NO